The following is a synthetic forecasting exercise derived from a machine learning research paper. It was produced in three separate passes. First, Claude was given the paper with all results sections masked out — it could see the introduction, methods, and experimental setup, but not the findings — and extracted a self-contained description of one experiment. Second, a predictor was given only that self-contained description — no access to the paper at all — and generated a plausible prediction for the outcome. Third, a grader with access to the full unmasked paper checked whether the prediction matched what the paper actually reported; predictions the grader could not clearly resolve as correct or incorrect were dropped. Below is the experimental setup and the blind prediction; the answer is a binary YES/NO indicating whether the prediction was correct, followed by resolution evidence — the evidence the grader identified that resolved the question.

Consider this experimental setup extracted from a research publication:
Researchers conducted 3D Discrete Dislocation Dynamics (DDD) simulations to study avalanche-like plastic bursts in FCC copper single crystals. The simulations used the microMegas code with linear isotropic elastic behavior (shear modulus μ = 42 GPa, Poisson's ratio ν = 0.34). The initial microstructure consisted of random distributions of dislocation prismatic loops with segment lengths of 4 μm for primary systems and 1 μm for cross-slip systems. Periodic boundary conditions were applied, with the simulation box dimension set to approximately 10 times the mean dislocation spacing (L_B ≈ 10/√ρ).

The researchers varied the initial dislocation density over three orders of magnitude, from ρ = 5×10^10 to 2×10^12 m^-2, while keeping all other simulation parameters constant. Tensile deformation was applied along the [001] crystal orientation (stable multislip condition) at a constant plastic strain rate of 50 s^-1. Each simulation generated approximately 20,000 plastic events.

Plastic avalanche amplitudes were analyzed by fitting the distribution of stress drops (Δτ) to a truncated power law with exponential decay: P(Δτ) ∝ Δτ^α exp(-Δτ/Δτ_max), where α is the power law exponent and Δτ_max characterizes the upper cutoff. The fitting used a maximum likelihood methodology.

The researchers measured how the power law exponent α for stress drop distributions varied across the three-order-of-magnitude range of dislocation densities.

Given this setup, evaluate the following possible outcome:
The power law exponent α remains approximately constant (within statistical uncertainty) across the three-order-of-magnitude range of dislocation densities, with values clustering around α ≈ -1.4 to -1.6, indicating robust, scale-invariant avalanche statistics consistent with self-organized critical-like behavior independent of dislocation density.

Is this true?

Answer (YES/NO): YES